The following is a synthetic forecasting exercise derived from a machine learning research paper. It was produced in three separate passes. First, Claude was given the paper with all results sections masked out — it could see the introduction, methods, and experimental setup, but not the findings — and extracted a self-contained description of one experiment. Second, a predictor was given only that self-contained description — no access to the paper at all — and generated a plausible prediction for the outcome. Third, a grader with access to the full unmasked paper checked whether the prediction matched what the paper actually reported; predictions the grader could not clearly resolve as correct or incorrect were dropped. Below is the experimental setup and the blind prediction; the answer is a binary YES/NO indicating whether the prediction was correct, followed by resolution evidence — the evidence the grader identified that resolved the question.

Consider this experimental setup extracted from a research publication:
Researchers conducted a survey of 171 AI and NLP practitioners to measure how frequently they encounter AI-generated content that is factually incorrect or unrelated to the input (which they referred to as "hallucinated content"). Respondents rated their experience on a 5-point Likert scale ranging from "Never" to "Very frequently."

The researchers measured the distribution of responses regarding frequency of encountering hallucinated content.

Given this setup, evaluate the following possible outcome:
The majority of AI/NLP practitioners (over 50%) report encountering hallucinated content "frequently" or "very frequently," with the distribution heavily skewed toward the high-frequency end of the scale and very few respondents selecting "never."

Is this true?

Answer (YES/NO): NO